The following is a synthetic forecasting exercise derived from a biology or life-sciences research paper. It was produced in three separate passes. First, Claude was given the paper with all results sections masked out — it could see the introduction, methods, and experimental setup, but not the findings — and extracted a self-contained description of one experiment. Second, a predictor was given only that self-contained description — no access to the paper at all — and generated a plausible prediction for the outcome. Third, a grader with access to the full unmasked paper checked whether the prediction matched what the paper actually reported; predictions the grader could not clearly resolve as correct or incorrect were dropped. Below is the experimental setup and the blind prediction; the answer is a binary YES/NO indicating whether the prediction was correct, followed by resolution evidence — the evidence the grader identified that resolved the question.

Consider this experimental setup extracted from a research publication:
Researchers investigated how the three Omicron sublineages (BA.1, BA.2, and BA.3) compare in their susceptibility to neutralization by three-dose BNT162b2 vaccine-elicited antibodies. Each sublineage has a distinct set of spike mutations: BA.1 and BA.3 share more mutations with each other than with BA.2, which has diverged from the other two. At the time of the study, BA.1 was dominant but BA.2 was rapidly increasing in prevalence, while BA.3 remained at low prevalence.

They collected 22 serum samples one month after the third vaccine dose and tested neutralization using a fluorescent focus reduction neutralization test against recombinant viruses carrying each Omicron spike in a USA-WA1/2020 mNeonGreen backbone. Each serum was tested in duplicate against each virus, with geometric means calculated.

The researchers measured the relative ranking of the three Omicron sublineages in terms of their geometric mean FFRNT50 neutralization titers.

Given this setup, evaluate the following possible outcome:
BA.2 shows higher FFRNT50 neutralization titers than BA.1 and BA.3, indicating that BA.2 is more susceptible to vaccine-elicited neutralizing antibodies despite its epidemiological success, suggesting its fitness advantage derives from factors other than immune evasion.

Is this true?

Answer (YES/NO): NO